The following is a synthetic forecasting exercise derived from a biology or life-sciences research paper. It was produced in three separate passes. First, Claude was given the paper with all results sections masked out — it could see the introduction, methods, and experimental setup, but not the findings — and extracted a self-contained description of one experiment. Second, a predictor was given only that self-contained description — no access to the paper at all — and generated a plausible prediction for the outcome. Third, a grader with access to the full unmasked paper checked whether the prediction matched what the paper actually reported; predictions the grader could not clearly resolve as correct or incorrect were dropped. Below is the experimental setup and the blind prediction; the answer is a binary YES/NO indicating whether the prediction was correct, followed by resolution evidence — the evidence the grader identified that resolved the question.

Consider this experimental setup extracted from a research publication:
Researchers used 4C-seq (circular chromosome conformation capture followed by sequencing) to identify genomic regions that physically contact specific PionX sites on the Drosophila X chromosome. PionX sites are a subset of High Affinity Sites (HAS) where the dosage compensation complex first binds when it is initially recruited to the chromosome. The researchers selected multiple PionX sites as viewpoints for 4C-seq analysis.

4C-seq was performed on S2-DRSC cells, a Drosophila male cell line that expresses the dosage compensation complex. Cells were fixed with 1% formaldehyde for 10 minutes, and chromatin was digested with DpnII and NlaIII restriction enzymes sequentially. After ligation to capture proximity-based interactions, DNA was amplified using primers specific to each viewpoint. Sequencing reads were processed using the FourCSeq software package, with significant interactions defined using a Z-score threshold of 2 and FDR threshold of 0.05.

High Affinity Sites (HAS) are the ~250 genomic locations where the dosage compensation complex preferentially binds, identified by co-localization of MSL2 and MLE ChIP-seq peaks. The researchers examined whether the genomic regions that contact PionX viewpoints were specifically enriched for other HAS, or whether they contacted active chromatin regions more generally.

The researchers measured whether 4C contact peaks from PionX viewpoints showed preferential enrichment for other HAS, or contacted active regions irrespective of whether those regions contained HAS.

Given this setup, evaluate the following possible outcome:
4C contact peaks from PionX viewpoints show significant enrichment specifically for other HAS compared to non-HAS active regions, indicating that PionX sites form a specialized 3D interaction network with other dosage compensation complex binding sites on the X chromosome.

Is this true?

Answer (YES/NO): NO